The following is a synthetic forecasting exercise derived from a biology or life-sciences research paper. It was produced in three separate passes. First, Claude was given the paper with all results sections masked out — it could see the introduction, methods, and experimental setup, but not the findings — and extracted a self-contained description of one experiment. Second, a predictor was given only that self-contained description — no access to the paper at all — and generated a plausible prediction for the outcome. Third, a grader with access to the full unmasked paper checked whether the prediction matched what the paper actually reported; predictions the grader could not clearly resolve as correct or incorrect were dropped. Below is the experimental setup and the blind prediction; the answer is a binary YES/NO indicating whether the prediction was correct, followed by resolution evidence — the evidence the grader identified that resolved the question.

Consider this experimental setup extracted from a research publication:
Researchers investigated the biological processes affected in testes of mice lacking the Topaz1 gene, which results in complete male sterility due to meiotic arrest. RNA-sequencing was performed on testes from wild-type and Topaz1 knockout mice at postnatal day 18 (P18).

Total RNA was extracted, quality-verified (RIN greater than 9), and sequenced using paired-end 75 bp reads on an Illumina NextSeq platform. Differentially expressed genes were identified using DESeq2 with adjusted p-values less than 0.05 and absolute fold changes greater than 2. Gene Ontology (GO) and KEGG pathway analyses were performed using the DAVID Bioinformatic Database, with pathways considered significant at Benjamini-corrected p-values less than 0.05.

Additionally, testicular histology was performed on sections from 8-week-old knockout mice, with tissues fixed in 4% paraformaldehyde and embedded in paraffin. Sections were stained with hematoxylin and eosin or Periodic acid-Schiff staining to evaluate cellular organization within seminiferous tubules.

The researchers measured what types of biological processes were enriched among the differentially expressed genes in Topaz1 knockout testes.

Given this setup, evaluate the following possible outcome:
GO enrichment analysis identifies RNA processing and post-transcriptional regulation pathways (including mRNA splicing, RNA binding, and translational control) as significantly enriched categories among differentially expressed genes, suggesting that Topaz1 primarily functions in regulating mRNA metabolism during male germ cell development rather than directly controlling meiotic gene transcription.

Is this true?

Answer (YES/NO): NO